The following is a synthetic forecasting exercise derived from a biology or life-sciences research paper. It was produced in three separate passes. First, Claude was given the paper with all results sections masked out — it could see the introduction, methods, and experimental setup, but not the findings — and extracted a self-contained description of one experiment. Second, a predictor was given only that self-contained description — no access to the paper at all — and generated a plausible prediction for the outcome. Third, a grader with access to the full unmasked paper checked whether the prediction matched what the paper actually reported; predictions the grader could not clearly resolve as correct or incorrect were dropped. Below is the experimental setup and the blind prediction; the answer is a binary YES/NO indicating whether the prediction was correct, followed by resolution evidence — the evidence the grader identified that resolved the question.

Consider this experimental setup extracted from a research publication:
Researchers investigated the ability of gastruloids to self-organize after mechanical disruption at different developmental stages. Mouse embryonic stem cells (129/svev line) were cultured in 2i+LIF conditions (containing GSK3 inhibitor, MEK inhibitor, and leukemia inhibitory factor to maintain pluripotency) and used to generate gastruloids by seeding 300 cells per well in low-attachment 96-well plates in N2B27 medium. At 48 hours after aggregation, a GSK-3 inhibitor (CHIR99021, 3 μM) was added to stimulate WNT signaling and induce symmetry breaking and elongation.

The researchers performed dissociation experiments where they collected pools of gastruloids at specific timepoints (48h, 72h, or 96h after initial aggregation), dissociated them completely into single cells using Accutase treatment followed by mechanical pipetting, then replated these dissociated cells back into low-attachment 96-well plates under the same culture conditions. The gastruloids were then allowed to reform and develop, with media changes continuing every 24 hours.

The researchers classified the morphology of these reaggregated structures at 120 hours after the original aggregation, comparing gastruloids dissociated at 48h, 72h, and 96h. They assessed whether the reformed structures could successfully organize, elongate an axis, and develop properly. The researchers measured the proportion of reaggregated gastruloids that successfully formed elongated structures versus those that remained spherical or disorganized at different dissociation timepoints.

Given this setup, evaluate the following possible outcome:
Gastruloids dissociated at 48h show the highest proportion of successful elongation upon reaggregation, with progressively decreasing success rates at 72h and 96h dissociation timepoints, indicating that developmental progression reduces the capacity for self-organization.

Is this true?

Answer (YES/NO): NO